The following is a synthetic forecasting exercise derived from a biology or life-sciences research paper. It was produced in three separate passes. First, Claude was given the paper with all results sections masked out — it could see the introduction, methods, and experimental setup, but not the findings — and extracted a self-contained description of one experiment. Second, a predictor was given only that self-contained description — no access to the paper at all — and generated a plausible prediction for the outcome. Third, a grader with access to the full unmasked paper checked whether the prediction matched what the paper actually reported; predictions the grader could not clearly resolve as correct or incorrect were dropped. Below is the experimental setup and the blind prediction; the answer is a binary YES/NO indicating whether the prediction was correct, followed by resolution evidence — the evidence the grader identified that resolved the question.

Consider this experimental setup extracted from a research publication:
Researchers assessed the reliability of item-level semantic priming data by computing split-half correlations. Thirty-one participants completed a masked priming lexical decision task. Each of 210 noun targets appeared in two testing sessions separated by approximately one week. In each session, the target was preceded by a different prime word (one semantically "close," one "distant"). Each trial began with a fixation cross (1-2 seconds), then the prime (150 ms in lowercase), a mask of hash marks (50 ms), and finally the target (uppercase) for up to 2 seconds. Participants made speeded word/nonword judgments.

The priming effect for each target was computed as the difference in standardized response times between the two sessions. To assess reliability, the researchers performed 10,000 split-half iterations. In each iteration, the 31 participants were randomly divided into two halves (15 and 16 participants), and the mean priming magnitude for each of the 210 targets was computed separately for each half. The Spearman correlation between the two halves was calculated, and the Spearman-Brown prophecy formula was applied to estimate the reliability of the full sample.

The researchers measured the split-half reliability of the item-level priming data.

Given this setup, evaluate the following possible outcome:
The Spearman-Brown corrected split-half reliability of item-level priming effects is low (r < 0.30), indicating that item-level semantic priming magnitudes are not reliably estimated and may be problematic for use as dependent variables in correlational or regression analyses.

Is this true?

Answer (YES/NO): NO